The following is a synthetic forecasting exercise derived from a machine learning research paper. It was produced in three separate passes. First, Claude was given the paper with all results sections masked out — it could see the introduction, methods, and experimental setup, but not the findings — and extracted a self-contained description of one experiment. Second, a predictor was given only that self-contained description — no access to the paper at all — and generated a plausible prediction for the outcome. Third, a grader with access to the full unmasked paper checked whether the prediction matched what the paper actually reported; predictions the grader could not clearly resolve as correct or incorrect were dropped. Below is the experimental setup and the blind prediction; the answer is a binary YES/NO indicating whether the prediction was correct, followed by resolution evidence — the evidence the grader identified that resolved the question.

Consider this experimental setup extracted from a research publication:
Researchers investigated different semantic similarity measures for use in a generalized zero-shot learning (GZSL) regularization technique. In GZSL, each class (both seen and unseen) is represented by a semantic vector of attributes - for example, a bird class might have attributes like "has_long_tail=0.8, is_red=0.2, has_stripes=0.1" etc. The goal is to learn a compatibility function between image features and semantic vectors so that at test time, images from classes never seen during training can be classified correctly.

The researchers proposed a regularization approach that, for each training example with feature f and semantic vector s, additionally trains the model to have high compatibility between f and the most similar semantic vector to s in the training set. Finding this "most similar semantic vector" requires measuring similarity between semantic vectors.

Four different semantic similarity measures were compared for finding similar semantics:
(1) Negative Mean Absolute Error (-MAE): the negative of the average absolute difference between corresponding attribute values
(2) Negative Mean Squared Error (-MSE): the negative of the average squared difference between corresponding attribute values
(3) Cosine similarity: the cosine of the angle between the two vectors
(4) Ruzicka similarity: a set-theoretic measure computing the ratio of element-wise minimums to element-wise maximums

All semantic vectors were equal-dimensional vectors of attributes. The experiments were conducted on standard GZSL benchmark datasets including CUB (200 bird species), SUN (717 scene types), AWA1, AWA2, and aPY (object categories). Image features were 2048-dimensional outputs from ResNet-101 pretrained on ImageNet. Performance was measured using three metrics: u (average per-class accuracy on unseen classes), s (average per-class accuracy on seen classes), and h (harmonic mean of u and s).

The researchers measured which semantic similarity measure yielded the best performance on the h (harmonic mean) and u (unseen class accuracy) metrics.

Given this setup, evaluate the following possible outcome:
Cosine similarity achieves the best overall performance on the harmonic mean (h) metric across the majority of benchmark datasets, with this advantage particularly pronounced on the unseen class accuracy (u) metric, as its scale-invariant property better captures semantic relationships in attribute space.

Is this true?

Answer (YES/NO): NO